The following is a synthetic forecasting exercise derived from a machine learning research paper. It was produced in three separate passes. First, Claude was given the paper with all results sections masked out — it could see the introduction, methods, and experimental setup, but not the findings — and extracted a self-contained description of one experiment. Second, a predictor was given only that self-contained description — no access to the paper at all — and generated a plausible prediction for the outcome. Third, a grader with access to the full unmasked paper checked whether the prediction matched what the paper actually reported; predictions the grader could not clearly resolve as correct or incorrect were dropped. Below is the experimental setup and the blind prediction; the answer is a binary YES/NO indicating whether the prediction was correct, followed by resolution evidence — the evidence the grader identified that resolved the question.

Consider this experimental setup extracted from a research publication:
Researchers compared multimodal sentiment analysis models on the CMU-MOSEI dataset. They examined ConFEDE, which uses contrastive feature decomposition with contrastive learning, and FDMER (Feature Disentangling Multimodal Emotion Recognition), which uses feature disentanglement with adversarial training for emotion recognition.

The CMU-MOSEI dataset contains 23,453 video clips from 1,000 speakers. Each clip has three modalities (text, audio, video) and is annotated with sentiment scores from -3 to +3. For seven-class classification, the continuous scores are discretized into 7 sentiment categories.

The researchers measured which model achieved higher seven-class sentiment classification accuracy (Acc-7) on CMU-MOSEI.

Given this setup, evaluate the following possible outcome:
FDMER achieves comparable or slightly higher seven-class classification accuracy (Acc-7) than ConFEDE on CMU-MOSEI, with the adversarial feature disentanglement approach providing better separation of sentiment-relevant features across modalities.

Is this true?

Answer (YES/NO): NO